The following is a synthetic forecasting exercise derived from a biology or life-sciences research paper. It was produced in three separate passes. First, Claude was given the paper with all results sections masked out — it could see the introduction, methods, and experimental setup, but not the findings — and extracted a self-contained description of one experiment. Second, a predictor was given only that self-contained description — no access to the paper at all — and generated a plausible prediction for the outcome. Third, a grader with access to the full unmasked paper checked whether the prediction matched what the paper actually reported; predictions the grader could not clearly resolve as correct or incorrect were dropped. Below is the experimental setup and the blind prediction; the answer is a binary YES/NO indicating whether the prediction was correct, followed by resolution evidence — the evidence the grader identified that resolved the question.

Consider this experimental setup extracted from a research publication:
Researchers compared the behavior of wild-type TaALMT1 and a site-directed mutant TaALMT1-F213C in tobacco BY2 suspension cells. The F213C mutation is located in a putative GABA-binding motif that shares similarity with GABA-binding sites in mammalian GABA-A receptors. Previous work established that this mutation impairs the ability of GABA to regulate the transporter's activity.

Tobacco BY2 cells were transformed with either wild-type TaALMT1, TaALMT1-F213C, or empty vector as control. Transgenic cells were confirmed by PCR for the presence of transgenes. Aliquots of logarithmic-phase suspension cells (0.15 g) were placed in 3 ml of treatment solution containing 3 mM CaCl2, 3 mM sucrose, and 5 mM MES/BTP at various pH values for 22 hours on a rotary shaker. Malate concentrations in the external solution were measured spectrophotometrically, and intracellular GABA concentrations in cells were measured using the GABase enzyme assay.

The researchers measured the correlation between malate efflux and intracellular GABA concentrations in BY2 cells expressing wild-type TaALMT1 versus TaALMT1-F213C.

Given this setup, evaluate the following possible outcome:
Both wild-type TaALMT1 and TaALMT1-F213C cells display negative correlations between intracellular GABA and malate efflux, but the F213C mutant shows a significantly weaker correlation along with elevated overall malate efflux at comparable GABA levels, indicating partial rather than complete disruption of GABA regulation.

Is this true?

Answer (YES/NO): NO